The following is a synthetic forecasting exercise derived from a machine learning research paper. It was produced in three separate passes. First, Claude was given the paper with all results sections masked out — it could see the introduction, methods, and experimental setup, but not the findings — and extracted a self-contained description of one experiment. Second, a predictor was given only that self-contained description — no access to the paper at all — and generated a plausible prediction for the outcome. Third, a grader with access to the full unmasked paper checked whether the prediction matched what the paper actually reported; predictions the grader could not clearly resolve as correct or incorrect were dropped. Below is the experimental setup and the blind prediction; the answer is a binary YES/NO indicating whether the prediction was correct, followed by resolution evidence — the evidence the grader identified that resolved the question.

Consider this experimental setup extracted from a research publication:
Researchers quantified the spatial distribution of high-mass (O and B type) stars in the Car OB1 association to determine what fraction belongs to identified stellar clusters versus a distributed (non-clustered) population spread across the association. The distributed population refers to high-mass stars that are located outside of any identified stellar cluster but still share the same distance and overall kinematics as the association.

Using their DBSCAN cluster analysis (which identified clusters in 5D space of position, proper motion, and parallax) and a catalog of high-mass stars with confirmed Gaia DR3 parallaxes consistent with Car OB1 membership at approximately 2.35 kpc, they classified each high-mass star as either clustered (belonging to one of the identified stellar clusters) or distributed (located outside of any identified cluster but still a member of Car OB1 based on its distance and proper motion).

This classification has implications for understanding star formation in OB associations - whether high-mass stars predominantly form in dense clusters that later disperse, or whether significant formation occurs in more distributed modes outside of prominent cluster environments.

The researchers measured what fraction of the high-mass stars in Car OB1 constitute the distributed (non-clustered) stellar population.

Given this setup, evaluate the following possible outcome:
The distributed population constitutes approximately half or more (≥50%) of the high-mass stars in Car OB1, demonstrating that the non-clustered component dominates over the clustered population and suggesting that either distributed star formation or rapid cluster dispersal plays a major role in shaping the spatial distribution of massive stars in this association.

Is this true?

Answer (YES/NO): YES